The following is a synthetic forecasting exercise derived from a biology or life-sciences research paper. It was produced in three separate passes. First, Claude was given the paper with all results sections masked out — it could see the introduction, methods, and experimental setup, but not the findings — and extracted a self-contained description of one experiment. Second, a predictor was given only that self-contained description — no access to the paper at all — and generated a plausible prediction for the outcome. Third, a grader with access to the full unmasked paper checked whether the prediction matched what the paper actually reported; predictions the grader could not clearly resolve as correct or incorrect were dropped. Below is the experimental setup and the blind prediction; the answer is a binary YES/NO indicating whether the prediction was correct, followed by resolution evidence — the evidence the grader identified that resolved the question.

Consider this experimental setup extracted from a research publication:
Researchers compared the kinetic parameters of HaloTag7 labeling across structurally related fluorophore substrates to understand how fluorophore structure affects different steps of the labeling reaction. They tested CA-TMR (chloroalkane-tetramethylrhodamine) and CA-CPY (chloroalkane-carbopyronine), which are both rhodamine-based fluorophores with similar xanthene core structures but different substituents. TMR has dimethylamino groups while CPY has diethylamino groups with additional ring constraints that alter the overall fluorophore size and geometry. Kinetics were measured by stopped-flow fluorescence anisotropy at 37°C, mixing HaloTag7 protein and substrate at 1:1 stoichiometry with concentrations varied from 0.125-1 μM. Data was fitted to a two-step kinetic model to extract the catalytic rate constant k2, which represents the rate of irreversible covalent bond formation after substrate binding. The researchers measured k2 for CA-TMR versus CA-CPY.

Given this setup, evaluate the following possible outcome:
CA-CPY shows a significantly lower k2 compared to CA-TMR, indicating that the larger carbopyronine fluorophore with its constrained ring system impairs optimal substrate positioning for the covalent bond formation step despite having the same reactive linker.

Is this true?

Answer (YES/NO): NO